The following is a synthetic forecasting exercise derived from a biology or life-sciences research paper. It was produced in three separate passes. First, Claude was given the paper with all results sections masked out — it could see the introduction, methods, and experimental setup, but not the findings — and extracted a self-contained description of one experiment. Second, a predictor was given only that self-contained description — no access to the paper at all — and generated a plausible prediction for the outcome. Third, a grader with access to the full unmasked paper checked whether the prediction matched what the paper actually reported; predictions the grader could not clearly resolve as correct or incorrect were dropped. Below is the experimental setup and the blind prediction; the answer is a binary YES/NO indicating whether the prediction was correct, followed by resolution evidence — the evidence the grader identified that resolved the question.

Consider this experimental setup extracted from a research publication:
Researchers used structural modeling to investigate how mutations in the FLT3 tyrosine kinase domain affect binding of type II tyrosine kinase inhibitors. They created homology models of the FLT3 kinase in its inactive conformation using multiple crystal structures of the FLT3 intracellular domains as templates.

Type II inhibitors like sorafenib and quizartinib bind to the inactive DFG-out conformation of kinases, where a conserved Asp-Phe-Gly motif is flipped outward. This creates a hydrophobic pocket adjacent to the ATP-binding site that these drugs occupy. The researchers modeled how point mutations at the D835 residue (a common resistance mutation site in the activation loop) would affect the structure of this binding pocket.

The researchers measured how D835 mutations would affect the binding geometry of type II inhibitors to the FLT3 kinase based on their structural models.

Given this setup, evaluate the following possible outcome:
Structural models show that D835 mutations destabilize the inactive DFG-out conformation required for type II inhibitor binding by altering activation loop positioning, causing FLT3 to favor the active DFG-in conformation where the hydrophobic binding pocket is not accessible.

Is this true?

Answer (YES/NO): YES